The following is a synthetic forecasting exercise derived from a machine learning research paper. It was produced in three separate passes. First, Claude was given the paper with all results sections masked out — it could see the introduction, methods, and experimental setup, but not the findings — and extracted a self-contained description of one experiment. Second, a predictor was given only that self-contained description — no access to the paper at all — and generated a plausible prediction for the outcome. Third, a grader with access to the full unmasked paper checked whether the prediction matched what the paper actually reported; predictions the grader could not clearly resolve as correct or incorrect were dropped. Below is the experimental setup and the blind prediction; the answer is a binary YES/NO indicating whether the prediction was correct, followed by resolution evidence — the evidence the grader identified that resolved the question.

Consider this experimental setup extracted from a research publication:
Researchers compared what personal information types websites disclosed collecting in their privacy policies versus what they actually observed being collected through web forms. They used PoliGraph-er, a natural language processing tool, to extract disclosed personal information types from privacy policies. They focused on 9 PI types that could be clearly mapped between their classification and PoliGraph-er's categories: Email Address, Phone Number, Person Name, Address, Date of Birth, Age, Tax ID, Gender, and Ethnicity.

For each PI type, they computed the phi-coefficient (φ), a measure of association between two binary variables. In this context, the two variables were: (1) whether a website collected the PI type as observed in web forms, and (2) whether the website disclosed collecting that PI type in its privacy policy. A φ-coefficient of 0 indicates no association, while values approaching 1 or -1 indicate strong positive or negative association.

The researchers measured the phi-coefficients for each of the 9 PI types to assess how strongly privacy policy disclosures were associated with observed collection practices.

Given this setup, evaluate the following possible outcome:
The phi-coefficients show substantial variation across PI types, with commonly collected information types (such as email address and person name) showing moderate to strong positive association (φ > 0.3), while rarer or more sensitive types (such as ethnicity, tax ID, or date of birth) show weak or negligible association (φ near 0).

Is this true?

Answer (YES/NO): NO